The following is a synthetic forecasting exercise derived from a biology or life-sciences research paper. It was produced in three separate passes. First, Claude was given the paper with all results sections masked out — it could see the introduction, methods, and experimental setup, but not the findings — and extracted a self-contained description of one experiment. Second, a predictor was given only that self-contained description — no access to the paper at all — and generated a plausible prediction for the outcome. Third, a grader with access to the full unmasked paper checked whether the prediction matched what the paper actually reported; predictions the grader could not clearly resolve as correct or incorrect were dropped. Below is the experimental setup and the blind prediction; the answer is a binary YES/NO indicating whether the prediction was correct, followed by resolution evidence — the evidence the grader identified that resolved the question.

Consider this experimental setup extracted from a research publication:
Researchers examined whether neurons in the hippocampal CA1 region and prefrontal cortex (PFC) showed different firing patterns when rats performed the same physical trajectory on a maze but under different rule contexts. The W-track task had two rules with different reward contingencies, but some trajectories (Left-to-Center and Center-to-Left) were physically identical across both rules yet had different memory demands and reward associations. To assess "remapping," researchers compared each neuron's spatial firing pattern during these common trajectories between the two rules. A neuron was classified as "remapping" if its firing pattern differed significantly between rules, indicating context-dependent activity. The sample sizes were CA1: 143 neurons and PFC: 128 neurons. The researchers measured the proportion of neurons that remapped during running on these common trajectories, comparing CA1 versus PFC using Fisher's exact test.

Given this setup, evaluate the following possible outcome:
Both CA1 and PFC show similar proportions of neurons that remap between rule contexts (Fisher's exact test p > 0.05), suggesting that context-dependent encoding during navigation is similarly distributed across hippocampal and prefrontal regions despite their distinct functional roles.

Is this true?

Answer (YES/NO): YES